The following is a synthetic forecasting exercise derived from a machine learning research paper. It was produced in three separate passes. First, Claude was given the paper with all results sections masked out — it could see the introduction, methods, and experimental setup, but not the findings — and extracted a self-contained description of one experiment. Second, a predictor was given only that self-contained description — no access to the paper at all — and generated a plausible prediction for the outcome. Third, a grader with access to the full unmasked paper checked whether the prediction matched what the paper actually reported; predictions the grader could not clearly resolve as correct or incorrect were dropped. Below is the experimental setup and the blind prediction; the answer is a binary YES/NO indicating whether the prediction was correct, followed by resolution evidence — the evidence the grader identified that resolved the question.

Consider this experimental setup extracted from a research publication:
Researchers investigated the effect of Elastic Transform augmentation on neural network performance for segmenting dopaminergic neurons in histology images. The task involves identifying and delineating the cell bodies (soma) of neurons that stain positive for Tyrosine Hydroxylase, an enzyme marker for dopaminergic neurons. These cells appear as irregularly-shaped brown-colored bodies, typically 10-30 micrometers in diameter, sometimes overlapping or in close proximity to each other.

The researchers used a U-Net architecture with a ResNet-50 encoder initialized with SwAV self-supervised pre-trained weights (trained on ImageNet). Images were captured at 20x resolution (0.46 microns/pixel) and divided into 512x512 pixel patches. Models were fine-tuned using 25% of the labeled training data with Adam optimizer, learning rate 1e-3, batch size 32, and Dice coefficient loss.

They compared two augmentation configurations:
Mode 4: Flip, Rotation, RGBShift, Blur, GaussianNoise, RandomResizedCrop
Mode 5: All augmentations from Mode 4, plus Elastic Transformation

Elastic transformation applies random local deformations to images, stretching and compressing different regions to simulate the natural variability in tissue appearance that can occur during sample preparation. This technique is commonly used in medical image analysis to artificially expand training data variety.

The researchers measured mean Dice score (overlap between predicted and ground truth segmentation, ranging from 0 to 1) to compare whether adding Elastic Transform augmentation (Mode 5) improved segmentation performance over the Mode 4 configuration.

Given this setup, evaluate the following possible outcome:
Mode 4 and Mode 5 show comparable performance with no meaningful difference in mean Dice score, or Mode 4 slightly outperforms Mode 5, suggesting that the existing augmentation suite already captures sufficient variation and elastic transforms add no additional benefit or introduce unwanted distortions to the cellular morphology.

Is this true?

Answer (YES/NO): YES